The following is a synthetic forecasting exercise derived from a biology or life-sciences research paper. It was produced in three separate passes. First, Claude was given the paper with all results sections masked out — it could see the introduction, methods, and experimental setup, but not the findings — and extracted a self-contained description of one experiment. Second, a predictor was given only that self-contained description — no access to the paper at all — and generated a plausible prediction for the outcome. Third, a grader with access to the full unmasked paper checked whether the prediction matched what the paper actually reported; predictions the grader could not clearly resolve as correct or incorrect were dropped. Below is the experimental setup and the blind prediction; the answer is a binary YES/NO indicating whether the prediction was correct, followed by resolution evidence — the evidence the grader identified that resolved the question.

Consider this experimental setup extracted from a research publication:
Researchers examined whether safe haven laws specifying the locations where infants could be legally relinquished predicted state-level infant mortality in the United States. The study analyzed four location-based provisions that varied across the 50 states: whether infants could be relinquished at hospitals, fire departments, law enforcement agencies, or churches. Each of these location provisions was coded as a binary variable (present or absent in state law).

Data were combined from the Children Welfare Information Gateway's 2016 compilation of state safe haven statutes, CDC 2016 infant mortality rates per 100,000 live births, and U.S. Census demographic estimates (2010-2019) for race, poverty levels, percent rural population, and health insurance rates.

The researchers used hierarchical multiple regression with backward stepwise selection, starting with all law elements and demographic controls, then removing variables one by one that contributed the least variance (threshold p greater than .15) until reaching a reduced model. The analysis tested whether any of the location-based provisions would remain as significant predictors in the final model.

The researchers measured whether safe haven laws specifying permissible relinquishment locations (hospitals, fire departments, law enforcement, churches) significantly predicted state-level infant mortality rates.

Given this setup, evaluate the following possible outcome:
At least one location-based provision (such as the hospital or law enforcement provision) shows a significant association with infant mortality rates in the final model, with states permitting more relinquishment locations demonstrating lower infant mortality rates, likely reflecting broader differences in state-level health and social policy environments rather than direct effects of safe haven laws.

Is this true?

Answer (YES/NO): NO